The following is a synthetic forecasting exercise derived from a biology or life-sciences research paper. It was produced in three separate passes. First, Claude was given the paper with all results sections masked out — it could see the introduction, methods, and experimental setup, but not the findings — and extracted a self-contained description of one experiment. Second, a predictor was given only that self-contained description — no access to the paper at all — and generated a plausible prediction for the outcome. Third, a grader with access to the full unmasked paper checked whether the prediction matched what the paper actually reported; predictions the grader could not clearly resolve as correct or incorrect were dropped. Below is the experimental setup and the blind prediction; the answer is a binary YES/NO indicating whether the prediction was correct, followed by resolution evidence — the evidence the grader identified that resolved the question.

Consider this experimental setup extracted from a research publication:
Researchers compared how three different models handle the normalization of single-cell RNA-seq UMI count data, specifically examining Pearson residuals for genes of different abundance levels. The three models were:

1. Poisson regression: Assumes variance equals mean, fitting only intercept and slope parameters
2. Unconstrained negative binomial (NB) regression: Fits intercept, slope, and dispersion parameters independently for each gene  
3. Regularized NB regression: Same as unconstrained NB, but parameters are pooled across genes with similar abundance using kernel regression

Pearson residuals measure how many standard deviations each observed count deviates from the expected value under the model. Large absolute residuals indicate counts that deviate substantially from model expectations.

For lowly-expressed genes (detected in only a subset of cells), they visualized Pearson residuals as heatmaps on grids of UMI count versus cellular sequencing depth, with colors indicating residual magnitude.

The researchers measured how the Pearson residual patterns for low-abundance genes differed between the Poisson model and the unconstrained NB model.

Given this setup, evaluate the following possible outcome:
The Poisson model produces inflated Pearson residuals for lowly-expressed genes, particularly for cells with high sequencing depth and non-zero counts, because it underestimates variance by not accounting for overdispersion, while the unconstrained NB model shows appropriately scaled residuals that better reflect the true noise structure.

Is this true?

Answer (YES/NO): NO